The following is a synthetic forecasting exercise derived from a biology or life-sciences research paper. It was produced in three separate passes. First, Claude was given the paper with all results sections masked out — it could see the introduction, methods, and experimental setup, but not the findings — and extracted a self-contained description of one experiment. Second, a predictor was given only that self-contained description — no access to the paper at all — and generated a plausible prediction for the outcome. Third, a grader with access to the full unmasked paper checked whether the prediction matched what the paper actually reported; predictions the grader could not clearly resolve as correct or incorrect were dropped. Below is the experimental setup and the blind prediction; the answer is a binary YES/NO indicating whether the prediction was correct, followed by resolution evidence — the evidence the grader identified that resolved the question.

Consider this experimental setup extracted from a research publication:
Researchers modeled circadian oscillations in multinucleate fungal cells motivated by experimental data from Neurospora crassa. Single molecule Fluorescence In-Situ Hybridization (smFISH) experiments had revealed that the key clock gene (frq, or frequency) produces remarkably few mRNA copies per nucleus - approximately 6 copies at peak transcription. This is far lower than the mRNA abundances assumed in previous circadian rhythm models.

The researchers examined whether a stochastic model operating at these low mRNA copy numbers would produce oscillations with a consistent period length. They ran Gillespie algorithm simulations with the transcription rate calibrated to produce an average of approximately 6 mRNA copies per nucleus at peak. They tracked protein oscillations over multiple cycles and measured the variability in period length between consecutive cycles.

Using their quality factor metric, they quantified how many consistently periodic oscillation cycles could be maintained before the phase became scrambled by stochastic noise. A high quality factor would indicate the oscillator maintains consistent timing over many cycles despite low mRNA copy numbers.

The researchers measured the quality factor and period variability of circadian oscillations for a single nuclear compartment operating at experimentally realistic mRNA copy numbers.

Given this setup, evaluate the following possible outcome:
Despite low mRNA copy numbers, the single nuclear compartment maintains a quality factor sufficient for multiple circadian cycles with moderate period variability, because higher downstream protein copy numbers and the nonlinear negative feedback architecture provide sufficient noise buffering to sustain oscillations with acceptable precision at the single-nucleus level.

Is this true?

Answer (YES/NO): YES